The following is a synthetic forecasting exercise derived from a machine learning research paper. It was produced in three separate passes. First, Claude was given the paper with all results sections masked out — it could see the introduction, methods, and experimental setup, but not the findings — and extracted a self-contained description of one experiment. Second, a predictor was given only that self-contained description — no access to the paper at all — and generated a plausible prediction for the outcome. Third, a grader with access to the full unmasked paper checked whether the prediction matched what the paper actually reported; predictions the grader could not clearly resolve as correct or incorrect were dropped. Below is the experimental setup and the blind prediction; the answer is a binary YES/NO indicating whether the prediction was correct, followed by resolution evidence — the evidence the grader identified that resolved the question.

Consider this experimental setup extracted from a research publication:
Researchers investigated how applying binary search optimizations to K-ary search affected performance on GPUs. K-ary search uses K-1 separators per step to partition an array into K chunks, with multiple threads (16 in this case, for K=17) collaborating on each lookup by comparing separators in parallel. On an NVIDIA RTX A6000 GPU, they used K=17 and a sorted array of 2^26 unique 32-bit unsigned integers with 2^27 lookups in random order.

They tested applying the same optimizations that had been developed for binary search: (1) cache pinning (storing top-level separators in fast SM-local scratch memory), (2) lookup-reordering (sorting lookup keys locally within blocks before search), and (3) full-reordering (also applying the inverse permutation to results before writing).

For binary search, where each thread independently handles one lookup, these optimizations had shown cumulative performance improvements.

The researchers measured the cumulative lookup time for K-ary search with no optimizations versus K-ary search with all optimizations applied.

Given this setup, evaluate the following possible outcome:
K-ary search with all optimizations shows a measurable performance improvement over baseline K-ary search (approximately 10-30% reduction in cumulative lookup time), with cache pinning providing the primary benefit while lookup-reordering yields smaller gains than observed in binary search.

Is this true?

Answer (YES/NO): NO